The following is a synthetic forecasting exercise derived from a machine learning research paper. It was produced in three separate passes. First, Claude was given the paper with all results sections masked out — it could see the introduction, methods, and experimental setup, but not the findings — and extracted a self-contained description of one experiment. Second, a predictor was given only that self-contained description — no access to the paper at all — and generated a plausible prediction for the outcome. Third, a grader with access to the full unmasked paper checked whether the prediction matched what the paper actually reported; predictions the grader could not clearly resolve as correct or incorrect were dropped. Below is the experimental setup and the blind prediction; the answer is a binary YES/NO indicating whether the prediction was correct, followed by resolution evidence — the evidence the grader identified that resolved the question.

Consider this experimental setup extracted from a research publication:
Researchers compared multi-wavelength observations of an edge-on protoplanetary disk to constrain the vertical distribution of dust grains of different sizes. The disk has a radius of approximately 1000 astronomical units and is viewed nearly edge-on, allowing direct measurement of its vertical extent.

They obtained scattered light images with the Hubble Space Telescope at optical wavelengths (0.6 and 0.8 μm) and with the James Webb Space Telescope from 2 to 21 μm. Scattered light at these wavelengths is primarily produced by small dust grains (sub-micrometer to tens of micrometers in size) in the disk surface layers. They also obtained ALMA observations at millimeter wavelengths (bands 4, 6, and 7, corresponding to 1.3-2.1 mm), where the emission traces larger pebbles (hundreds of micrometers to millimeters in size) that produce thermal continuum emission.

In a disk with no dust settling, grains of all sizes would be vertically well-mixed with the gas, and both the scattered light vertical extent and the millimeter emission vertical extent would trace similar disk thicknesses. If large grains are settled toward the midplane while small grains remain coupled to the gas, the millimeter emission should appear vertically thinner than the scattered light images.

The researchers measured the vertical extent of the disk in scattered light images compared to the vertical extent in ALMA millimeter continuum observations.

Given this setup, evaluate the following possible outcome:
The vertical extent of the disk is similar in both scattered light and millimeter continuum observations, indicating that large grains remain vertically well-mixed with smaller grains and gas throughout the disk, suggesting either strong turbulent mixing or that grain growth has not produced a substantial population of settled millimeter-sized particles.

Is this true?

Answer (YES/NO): NO